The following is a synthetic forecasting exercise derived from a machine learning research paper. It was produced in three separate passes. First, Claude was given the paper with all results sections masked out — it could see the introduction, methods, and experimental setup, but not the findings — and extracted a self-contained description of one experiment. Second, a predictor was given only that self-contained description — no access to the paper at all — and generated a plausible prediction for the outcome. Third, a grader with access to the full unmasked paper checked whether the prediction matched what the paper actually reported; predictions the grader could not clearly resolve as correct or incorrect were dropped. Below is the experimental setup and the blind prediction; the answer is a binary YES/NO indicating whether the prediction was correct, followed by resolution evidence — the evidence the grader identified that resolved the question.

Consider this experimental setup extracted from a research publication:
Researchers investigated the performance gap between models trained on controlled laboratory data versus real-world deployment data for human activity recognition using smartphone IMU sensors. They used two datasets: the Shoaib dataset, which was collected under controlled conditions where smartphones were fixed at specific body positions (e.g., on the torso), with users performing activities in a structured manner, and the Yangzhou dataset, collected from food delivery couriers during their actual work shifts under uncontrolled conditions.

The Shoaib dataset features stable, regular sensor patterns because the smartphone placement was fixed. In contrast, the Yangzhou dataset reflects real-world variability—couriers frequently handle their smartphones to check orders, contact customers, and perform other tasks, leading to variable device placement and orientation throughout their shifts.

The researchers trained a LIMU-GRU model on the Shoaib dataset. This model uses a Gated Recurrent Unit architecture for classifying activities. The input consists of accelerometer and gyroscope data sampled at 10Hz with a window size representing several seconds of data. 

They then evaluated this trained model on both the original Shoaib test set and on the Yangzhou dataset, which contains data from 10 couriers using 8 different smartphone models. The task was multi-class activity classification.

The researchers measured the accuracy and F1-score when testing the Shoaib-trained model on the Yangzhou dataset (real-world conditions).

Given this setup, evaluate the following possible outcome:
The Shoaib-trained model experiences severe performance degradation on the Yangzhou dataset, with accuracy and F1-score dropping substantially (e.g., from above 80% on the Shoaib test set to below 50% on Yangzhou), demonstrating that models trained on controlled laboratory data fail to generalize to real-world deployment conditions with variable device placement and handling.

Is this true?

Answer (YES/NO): YES